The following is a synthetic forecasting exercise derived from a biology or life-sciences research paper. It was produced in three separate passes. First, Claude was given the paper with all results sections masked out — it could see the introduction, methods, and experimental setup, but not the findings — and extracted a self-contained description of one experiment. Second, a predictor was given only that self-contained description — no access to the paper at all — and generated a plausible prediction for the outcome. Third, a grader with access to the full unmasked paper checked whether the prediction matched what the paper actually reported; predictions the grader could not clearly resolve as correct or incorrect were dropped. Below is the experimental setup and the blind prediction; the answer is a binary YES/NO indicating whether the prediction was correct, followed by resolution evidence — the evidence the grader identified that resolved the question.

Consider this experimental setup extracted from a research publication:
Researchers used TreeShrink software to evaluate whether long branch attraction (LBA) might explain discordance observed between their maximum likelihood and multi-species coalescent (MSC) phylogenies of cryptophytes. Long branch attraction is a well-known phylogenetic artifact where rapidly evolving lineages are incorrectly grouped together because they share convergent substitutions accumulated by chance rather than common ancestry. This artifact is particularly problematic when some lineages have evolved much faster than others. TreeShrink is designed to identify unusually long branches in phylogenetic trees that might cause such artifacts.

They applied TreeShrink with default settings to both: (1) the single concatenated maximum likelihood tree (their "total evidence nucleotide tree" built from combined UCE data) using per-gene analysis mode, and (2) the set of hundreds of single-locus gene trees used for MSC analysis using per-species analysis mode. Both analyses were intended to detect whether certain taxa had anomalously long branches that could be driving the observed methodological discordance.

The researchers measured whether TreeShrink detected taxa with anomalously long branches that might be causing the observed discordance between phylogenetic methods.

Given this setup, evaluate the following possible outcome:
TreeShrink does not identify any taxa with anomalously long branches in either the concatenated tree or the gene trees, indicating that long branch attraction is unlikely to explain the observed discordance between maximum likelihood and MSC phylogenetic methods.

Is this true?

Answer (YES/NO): NO